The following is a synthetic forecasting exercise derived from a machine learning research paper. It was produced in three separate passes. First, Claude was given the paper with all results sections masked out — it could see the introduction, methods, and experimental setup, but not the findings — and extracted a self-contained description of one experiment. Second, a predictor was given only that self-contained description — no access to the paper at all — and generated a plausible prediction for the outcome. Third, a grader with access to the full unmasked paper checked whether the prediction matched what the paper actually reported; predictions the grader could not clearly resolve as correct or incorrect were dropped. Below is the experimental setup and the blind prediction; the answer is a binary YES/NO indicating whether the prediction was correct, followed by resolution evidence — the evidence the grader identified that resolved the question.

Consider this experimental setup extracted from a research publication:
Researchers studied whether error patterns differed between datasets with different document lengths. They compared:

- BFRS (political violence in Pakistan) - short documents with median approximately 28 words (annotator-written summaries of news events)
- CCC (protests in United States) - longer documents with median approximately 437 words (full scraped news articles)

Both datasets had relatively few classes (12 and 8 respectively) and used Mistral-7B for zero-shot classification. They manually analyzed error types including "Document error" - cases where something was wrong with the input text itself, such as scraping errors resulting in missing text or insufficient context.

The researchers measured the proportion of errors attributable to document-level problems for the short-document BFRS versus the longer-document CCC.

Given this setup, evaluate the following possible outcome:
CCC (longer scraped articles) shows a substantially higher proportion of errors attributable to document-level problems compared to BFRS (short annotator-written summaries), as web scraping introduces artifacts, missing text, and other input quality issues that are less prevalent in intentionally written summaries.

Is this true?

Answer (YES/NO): NO